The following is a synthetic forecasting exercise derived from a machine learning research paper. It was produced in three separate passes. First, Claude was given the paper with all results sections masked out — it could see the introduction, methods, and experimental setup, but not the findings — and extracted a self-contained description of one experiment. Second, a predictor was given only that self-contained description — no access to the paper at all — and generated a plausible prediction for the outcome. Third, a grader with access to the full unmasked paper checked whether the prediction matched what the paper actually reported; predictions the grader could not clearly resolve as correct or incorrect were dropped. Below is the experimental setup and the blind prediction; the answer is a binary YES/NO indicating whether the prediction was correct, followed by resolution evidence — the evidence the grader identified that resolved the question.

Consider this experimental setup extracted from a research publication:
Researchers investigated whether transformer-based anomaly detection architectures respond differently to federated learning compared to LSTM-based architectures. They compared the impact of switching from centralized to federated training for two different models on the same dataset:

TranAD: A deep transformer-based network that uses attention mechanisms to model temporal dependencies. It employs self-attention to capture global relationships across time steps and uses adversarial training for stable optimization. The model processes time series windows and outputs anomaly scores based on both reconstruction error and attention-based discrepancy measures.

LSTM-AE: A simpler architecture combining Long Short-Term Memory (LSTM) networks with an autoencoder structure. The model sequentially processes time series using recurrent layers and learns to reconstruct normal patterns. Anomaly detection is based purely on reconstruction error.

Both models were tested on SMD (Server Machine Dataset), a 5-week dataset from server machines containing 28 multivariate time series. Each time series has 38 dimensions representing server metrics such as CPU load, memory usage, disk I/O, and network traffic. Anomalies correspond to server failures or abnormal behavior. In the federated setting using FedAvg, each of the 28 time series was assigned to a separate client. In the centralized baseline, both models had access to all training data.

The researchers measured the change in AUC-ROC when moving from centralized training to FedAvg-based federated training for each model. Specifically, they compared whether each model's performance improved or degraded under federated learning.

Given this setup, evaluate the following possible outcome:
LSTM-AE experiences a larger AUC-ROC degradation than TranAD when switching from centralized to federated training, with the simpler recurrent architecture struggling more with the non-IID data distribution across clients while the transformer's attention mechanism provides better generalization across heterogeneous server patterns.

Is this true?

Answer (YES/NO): YES